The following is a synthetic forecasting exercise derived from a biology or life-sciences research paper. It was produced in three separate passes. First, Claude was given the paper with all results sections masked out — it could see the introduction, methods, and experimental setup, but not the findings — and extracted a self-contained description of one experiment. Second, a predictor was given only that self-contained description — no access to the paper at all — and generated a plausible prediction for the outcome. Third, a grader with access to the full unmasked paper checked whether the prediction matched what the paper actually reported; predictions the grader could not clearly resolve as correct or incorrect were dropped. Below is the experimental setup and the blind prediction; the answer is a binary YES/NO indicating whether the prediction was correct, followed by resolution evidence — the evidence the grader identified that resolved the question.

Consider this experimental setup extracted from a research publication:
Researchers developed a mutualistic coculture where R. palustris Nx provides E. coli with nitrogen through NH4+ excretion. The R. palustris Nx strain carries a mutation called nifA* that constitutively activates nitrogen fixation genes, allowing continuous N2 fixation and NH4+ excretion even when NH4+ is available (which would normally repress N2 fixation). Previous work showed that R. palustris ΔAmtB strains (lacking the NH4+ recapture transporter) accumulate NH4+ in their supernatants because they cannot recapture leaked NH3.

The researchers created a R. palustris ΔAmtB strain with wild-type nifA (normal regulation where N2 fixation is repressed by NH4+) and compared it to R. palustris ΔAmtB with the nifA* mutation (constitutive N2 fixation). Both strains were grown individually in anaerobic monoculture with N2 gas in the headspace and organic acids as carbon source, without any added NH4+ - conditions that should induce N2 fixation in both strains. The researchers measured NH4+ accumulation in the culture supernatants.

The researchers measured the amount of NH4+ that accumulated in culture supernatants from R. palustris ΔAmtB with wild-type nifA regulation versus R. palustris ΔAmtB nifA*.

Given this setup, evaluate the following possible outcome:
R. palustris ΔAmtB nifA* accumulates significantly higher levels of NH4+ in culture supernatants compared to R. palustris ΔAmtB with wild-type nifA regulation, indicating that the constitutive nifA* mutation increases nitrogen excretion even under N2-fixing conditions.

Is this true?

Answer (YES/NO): YES